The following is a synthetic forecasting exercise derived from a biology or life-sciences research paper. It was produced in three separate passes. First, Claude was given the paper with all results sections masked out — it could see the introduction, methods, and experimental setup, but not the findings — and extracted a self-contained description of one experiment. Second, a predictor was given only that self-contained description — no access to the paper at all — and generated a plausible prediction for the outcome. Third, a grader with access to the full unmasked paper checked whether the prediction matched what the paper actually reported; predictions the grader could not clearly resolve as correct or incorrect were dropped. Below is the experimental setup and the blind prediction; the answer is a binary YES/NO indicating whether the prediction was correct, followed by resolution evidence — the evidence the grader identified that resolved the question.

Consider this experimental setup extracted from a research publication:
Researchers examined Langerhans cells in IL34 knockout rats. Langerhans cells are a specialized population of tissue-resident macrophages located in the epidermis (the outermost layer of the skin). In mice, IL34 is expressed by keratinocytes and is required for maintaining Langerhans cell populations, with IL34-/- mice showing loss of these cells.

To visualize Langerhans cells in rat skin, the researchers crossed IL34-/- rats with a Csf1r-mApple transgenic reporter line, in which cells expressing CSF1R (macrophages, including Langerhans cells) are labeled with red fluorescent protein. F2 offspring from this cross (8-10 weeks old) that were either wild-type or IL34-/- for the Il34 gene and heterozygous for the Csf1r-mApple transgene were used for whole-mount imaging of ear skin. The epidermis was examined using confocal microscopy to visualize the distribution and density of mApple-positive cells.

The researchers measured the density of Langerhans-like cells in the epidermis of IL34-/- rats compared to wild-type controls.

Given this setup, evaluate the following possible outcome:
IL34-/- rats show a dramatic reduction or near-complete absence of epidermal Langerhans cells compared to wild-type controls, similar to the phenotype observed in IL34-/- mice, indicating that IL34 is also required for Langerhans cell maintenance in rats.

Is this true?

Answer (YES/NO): NO